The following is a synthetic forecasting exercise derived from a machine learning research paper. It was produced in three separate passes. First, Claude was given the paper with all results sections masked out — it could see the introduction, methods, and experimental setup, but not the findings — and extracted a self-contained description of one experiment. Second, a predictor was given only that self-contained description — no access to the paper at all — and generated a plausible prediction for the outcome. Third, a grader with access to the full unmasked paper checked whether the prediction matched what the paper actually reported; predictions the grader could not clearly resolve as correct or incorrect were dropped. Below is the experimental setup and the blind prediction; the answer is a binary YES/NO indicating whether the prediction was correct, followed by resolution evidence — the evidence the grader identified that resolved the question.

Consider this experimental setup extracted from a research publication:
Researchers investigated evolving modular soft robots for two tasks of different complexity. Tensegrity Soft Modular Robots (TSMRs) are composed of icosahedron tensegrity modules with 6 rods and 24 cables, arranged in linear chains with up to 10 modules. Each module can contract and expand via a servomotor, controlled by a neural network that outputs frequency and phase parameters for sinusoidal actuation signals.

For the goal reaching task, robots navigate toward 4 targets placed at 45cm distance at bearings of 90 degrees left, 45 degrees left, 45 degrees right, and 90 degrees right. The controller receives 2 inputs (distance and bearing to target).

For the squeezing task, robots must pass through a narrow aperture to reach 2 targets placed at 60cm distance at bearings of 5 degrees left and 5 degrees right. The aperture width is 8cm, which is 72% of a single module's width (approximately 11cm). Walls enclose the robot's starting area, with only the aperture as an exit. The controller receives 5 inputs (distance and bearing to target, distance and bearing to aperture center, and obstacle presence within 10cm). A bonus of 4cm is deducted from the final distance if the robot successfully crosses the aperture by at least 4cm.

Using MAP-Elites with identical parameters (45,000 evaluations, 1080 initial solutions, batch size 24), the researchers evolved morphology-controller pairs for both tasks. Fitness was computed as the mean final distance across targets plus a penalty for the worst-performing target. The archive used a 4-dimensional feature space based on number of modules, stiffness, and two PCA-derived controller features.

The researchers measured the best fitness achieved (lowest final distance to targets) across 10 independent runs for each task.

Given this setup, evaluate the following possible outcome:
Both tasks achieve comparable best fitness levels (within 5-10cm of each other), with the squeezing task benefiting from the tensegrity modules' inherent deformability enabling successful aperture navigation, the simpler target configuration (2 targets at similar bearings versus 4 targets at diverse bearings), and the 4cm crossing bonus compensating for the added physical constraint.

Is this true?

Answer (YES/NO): NO